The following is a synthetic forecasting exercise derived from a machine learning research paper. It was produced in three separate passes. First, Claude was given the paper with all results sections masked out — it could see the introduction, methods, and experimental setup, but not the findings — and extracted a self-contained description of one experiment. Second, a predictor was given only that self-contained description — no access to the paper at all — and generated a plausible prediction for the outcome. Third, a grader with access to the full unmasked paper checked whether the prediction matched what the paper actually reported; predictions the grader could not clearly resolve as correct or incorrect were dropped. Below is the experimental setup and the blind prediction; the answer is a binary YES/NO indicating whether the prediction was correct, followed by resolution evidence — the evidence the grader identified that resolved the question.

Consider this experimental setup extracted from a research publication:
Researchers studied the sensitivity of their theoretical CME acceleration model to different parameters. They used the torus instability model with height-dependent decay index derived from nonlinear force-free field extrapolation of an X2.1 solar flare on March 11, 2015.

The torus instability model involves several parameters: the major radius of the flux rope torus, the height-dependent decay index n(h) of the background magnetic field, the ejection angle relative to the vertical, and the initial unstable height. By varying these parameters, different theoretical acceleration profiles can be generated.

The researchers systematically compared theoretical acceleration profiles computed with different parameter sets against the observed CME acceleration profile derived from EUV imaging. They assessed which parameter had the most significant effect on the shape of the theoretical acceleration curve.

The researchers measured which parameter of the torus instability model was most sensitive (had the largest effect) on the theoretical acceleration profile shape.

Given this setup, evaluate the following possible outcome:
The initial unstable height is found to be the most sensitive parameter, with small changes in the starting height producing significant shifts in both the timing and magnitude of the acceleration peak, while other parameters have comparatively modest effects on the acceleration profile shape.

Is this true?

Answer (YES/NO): NO